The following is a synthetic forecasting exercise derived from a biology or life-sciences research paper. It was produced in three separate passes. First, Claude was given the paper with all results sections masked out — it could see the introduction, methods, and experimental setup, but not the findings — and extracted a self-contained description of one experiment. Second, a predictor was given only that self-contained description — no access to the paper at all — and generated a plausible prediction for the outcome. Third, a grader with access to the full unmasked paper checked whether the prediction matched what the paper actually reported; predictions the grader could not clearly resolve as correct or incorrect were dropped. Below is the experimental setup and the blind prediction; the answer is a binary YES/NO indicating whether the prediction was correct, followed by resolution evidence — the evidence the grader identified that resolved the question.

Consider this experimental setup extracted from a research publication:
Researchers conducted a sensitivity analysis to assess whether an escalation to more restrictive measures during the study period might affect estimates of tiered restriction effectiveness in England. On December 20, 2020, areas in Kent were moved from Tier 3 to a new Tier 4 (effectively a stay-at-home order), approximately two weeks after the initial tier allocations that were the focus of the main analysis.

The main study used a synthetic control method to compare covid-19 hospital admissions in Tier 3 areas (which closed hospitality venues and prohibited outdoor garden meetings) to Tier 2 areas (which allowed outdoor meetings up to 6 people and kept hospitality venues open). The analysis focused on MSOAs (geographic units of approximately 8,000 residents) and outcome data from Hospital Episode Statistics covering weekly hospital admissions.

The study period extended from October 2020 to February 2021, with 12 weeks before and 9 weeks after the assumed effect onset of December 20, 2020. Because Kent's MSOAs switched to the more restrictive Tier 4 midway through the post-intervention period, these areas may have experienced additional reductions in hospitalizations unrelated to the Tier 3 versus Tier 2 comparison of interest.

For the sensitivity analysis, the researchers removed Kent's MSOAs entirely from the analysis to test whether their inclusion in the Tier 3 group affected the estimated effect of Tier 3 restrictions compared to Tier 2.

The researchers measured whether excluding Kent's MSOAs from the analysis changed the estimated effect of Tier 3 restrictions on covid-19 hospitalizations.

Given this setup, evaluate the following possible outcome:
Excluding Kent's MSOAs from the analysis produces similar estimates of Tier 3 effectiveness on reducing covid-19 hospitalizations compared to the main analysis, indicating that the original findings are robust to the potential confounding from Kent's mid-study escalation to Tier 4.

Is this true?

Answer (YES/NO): YES